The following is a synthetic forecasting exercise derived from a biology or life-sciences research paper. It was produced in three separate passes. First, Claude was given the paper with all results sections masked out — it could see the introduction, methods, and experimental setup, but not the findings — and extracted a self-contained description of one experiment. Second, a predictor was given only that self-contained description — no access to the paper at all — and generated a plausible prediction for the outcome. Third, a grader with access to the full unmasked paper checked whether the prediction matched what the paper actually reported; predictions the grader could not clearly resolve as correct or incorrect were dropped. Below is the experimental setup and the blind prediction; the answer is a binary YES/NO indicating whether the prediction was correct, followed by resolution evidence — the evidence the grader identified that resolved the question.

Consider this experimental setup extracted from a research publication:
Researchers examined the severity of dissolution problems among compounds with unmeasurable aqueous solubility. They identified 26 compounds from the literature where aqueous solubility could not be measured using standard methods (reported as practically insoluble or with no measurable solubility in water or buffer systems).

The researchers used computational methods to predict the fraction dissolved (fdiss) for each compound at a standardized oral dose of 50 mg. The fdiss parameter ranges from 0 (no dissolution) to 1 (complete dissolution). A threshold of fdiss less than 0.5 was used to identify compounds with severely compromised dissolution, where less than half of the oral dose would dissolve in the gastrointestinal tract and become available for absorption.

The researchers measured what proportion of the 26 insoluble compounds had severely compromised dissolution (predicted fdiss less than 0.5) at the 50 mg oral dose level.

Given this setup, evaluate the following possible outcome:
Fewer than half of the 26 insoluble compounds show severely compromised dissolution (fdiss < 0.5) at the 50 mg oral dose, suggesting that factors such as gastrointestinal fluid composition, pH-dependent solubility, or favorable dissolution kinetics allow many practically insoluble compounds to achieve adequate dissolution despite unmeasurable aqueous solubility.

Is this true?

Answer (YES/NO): YES